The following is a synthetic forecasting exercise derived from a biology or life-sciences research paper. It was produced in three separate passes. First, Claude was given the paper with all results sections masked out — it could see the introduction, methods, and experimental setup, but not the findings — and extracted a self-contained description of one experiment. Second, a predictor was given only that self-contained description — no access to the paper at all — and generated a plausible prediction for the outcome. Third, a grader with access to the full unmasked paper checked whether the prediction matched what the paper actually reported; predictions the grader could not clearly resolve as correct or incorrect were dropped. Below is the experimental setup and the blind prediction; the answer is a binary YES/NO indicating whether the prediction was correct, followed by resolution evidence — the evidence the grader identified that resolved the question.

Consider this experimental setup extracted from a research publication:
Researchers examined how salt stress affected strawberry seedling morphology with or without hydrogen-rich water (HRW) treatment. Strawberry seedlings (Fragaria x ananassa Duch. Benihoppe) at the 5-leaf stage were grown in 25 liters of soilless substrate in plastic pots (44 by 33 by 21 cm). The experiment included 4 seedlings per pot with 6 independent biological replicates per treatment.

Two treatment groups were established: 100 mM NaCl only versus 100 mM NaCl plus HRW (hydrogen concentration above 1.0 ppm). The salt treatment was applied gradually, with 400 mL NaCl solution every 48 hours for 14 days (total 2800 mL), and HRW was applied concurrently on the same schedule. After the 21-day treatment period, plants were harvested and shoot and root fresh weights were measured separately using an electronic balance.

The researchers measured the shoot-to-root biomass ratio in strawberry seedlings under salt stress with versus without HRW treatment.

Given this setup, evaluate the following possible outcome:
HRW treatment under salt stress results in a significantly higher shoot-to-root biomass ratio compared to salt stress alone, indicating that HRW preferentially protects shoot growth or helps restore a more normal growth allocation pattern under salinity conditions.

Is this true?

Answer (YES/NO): NO